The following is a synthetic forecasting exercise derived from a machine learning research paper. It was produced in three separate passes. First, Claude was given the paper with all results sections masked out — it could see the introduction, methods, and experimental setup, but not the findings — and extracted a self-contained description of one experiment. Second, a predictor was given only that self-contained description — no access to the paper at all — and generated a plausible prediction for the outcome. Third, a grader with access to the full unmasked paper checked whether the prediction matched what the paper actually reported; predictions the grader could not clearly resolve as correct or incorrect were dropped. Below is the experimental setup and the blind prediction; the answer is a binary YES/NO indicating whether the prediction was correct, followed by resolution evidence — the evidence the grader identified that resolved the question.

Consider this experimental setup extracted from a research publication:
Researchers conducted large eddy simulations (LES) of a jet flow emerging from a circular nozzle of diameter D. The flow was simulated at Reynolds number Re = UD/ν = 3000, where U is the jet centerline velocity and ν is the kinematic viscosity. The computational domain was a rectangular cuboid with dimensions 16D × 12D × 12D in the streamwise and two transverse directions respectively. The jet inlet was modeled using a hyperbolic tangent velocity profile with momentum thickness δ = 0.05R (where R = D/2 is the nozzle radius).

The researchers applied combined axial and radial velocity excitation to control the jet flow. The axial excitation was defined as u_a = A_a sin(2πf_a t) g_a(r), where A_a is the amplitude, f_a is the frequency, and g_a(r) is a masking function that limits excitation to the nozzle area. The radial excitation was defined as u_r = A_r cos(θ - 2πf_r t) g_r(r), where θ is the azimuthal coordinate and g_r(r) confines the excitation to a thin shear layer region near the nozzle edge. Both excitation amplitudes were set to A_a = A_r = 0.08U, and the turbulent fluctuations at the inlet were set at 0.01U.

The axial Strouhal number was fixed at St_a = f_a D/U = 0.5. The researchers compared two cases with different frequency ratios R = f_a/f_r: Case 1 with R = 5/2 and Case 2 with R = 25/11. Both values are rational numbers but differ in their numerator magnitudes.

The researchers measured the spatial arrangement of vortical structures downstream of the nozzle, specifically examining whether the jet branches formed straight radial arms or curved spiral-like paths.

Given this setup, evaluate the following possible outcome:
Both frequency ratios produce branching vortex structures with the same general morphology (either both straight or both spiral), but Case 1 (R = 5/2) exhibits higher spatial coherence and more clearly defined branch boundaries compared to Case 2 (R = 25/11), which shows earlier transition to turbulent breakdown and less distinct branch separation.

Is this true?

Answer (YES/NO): NO